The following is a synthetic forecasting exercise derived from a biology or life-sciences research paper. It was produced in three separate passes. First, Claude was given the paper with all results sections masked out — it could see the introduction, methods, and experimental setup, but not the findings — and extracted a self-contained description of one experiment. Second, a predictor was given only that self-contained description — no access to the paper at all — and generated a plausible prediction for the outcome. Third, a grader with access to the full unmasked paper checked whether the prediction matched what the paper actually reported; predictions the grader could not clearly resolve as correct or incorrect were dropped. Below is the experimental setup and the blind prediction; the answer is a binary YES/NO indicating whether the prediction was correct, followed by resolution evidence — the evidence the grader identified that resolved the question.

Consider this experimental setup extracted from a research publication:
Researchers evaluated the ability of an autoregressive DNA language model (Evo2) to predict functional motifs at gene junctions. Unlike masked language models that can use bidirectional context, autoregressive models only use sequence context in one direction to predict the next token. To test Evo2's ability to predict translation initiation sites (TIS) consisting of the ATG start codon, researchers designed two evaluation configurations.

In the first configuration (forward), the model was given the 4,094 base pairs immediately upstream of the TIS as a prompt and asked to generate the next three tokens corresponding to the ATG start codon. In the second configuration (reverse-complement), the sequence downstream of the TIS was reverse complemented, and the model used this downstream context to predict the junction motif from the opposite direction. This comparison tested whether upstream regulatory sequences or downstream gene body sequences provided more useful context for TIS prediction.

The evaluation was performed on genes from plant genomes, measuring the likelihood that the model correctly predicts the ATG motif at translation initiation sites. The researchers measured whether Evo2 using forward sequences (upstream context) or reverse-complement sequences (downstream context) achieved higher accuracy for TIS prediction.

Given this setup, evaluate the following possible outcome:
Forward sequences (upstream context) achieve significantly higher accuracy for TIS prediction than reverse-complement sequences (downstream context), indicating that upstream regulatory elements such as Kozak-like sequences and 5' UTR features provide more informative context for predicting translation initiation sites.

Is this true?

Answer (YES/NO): NO